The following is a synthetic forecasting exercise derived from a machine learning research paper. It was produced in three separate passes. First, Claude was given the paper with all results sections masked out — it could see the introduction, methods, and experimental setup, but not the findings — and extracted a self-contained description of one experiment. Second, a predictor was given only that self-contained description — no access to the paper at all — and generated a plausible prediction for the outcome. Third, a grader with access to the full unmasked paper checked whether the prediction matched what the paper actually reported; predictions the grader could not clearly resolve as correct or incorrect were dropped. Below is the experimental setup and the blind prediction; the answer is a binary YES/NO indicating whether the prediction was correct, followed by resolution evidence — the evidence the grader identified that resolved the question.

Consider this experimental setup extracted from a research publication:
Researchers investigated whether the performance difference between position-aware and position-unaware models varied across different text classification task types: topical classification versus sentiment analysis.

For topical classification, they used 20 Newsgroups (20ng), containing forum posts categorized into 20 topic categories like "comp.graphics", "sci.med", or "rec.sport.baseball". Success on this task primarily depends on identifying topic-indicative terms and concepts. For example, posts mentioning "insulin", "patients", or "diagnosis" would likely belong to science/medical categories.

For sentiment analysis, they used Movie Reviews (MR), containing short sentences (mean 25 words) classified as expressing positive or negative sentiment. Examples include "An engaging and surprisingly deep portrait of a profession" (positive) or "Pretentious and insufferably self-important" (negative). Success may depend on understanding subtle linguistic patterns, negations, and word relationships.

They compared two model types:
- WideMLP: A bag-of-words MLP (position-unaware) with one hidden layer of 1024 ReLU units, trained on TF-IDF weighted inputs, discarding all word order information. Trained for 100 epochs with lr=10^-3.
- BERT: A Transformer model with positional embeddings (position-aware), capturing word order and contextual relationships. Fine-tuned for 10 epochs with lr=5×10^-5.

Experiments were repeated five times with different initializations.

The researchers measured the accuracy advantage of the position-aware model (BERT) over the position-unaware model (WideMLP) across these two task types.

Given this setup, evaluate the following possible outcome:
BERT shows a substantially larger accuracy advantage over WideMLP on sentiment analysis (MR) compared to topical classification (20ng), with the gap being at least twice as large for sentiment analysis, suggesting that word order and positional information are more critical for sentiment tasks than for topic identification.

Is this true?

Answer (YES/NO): YES